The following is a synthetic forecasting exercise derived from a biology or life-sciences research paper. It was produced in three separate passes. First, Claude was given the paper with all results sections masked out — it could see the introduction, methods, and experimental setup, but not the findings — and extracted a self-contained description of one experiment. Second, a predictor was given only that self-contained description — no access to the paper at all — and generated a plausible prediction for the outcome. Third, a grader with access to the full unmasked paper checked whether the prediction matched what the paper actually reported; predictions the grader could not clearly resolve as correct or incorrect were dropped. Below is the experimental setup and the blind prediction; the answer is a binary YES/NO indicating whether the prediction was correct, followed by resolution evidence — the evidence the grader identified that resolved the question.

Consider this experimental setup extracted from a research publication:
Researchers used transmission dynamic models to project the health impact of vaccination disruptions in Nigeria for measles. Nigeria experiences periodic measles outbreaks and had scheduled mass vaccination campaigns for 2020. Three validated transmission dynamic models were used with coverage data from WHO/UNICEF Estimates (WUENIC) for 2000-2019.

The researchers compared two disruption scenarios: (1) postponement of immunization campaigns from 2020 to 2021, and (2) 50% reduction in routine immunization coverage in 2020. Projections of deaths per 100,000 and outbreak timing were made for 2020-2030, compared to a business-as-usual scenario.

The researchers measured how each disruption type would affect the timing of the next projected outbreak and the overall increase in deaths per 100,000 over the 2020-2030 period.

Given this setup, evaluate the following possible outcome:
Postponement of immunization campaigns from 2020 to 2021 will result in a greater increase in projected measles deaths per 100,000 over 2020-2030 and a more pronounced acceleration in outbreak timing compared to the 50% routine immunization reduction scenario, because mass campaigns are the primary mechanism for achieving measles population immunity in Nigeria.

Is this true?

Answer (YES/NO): NO